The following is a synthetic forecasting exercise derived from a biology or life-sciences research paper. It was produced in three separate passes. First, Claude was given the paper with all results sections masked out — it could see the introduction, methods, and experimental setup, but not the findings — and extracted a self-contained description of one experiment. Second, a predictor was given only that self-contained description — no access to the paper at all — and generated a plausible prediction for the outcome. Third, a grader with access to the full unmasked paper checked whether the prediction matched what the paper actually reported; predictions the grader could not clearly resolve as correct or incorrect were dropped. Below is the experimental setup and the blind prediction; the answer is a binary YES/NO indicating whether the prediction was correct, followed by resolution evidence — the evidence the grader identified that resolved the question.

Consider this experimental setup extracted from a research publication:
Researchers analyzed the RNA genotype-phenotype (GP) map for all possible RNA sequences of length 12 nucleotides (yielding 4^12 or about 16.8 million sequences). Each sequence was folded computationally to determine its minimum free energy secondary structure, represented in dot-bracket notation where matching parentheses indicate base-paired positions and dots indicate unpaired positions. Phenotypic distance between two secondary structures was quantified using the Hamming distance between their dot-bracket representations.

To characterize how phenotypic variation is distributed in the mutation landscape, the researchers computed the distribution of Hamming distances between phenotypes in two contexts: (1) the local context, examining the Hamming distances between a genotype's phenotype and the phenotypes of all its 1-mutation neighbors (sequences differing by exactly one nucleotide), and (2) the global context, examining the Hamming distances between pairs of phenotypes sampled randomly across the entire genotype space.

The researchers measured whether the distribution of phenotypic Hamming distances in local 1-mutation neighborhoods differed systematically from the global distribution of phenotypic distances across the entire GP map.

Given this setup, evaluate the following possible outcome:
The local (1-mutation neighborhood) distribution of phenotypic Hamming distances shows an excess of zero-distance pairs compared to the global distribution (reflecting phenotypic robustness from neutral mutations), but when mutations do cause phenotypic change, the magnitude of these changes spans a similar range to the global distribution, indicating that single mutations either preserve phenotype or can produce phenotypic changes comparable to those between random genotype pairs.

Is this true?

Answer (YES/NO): NO